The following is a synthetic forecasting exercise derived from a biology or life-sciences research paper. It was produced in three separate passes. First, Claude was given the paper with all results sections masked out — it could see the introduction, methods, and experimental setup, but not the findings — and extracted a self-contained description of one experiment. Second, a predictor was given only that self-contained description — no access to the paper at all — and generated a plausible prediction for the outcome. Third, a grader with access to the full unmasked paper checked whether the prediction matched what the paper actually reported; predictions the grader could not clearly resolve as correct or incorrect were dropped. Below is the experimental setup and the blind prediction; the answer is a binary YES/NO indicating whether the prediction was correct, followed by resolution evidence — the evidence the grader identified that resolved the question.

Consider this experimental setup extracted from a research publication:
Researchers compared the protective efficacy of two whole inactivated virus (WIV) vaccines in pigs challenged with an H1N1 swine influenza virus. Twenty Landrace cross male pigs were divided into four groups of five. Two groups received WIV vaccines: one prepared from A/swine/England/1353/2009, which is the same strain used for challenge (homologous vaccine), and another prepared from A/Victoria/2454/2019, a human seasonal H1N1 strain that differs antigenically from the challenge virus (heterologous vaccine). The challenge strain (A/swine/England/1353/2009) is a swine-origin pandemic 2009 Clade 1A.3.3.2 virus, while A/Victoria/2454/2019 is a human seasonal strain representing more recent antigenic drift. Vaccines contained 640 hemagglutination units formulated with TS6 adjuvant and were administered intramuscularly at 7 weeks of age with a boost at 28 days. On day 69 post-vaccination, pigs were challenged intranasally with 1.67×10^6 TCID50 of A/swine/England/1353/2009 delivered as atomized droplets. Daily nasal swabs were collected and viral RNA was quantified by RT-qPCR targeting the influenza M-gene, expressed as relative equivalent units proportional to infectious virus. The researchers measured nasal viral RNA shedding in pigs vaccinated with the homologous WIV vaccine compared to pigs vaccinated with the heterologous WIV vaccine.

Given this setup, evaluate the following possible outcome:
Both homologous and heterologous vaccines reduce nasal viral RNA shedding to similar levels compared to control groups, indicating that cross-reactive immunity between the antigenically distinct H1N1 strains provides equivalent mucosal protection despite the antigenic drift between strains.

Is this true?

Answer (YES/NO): NO